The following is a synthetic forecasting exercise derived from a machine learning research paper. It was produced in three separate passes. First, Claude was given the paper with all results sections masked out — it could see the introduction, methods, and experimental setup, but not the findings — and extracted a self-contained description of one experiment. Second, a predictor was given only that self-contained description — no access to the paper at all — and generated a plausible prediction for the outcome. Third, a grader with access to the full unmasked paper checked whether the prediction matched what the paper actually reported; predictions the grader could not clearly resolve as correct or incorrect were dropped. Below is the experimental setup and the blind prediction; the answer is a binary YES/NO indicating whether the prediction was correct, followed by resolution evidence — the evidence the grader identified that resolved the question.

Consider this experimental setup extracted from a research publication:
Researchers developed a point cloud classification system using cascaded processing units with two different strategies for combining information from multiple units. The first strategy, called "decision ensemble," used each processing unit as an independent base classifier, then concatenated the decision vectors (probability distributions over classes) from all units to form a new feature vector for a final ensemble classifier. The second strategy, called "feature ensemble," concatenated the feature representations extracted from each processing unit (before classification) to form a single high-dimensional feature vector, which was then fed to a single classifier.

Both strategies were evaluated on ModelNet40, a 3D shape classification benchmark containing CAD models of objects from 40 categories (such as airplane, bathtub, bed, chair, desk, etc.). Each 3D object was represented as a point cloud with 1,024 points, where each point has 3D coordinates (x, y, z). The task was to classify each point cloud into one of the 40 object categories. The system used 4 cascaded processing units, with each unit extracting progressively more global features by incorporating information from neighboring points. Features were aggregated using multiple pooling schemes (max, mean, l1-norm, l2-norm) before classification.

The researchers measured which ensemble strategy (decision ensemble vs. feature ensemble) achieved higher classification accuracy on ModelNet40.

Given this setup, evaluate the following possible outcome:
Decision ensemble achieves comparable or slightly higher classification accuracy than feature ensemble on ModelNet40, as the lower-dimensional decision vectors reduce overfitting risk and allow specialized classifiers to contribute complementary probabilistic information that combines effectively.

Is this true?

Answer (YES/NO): NO